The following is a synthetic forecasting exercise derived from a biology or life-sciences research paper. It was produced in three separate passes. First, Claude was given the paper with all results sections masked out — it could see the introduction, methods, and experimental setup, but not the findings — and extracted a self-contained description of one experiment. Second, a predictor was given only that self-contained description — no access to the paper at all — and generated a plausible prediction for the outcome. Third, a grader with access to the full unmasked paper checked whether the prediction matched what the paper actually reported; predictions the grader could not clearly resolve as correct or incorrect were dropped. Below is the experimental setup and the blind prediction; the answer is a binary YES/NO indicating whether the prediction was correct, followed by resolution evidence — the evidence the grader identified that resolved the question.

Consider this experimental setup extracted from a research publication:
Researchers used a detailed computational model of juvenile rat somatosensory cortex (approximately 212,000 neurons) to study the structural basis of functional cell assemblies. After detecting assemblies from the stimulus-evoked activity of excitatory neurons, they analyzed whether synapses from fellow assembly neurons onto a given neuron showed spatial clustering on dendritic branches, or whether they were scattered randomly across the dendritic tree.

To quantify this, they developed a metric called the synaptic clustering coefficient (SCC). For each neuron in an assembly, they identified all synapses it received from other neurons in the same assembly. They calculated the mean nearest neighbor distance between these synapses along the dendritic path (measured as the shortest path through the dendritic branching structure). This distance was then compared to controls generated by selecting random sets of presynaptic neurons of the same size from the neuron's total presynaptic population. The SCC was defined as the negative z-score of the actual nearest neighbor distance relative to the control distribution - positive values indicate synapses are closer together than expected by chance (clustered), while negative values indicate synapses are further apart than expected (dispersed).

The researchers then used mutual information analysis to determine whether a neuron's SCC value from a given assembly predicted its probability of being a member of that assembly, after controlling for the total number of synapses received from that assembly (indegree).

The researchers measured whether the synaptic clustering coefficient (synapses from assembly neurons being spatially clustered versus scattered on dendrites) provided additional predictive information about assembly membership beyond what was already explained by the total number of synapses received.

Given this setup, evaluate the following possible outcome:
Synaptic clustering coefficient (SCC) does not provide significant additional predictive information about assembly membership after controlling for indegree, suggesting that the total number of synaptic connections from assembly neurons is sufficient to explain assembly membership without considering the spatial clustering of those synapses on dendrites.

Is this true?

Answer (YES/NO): NO